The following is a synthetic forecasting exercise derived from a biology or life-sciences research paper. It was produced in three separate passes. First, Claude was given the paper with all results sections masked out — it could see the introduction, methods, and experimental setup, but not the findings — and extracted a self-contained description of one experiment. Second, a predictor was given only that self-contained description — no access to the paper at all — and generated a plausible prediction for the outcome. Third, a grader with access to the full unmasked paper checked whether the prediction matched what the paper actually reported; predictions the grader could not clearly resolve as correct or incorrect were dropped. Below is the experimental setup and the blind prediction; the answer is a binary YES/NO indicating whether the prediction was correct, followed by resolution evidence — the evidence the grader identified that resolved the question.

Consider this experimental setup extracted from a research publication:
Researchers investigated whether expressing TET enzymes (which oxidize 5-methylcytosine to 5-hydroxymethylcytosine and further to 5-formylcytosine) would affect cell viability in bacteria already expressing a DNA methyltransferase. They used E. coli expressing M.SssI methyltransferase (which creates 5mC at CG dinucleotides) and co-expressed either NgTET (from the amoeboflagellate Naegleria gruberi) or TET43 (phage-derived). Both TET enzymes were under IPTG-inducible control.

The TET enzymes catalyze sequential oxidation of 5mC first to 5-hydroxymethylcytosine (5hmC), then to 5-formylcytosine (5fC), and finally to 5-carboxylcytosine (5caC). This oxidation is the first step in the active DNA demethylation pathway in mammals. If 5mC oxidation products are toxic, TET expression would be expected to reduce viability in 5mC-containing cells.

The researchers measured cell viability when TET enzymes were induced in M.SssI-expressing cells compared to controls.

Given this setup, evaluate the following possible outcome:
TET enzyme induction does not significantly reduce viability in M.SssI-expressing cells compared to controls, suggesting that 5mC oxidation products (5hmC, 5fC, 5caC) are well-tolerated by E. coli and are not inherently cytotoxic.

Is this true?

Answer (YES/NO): NO